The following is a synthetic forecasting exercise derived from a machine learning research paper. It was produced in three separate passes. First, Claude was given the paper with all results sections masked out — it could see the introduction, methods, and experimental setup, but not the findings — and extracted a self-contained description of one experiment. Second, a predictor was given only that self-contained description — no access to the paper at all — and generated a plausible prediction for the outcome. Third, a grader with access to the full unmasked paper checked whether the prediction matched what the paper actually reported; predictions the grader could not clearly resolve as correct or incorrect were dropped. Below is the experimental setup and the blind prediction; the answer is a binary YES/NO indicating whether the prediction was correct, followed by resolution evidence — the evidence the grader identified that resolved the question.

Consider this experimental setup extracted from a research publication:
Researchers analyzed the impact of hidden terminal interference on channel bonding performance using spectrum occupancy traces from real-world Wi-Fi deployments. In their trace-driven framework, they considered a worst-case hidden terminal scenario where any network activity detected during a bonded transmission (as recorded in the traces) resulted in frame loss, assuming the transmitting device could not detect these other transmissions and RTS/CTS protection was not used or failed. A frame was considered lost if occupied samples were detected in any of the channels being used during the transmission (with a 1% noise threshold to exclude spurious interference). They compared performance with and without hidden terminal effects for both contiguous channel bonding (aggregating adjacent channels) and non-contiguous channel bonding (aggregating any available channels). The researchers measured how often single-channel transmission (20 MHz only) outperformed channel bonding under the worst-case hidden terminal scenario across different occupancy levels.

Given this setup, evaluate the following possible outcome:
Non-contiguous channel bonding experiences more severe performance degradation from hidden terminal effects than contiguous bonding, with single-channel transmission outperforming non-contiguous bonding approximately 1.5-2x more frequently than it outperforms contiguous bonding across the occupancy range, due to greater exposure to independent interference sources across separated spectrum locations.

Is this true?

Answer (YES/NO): YES